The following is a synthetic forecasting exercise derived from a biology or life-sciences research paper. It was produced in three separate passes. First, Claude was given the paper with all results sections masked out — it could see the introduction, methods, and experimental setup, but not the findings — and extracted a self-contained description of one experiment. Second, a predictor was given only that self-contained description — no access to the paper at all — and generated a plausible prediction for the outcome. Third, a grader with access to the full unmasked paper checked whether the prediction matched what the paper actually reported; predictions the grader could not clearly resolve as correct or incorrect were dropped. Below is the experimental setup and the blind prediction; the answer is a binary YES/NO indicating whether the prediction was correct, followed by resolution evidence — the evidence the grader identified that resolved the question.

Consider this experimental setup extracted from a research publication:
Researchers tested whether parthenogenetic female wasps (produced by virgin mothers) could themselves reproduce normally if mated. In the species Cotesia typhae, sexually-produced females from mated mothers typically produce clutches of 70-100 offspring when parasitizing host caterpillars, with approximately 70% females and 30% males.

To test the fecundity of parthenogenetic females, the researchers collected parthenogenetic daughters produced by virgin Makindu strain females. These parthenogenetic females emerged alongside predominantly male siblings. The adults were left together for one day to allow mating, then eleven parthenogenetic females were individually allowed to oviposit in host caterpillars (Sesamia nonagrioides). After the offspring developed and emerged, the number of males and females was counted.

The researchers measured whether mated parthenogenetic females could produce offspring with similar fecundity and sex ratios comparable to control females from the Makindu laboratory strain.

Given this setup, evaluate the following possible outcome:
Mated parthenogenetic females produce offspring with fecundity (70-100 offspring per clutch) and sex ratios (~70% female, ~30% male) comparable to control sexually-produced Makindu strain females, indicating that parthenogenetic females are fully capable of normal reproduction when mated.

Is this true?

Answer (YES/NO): YES